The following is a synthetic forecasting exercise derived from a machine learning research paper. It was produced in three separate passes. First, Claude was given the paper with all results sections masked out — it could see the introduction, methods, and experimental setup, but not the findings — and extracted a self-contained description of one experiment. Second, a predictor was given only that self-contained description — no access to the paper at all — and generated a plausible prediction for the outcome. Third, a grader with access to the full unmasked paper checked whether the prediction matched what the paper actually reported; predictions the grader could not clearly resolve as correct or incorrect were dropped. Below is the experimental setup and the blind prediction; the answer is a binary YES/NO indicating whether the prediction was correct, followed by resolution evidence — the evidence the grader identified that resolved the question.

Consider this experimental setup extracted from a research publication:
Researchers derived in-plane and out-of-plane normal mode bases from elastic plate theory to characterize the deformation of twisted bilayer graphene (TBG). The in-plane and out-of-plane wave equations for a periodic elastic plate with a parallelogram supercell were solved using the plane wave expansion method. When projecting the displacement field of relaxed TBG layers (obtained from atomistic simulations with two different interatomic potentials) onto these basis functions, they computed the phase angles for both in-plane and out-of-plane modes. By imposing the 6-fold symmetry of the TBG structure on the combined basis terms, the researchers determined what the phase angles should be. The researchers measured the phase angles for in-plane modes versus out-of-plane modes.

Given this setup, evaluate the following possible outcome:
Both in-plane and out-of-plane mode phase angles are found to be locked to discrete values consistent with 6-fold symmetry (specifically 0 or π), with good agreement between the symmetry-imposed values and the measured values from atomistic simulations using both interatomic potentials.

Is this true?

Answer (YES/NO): NO